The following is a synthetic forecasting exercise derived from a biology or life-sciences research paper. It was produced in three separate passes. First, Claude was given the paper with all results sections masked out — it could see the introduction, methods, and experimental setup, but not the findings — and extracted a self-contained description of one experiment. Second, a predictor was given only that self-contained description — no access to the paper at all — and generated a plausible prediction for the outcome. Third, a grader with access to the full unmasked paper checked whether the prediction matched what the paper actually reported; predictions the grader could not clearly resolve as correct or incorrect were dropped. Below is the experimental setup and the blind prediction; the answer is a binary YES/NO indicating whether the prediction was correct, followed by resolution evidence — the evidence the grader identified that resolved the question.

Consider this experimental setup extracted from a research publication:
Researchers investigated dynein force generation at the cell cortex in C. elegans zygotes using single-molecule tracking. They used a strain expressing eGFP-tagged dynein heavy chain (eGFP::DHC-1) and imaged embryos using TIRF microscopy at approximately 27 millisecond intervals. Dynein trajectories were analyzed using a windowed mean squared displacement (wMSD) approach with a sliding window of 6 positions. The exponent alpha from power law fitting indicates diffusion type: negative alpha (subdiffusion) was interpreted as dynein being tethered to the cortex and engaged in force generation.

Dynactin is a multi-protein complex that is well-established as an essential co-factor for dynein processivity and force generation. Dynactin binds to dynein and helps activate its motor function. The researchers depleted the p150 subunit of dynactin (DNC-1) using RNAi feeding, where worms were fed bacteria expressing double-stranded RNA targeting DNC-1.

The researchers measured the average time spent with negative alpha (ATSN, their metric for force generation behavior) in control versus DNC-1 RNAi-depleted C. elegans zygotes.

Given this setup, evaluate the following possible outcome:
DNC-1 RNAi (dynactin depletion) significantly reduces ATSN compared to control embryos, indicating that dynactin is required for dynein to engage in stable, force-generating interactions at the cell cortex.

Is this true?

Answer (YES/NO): YES